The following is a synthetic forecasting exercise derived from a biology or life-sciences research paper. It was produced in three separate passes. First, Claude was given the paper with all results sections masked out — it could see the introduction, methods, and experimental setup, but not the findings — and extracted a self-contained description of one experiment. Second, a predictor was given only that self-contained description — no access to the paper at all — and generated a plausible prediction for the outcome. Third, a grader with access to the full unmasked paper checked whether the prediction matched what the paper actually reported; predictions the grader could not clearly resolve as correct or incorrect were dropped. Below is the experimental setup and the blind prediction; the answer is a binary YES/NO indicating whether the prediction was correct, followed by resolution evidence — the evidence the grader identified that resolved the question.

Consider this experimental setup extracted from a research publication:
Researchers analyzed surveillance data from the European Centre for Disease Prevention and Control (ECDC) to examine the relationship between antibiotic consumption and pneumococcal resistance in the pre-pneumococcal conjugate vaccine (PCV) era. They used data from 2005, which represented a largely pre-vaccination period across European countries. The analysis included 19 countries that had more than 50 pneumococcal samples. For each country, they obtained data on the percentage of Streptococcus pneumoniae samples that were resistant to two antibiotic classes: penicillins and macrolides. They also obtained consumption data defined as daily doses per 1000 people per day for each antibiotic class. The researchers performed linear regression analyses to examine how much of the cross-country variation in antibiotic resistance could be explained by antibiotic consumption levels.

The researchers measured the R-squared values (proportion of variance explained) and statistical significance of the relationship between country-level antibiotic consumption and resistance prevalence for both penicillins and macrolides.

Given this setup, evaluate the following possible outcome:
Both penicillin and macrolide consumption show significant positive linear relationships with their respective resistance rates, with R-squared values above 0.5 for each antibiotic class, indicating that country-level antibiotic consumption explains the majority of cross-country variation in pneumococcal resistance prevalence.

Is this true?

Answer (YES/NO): NO